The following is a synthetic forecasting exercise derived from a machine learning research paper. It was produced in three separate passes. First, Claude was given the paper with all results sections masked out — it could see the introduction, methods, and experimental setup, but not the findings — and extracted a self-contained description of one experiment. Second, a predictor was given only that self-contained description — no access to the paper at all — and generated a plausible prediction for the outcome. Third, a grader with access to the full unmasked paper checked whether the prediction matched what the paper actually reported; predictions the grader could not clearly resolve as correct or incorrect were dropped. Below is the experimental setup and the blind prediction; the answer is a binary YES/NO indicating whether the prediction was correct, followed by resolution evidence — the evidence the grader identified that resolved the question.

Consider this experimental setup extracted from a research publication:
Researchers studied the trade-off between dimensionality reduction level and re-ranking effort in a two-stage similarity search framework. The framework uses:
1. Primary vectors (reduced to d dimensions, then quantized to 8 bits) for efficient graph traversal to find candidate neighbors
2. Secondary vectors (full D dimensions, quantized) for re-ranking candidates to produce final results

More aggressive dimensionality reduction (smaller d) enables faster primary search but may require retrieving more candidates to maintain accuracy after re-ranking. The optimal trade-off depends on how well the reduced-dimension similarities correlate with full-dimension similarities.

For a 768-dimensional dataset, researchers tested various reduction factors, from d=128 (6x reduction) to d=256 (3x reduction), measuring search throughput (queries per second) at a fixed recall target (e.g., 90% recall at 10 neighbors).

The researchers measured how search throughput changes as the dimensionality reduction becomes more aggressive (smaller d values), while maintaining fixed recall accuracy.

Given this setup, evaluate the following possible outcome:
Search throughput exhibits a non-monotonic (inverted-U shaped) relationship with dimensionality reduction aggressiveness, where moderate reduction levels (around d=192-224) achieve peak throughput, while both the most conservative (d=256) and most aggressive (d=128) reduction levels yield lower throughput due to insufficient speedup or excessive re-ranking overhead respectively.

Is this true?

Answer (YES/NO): NO